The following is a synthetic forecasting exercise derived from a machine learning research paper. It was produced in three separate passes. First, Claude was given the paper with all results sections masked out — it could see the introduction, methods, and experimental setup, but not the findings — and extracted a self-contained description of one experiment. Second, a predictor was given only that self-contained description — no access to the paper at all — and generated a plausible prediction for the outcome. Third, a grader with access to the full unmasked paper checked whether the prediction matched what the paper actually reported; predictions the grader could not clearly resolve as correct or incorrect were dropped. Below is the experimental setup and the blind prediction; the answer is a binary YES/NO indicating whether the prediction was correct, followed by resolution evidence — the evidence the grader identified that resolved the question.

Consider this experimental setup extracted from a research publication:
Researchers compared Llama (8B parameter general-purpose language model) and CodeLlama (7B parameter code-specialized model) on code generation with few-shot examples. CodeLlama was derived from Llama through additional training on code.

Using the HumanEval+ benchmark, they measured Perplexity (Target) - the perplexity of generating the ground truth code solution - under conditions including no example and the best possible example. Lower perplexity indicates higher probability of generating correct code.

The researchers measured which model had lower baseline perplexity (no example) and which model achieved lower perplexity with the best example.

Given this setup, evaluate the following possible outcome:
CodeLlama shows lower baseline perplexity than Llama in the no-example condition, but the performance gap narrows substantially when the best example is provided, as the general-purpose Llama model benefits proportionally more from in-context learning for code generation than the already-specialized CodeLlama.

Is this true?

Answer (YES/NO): NO